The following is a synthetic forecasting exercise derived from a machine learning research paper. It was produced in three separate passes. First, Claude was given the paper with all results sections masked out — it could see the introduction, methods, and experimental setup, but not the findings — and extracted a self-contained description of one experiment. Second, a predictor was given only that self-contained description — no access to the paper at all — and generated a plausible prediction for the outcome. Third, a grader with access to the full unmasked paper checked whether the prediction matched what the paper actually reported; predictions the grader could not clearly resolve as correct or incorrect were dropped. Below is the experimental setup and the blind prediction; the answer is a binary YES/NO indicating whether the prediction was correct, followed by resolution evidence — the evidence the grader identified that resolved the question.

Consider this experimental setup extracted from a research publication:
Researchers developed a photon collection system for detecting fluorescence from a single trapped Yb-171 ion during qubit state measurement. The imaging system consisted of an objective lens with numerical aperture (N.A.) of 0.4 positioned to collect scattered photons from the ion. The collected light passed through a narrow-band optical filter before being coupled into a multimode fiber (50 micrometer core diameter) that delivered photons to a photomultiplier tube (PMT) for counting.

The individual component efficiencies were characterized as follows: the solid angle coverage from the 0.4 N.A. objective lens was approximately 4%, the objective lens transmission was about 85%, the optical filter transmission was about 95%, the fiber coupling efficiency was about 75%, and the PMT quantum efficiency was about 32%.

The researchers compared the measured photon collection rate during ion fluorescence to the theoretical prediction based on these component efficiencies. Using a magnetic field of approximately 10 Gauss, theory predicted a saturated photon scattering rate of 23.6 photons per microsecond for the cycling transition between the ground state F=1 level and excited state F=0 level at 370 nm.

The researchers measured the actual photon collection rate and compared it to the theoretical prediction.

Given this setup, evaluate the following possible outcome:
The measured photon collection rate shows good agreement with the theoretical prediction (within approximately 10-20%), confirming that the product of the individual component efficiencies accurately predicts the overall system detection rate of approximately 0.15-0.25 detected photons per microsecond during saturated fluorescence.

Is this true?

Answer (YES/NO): YES